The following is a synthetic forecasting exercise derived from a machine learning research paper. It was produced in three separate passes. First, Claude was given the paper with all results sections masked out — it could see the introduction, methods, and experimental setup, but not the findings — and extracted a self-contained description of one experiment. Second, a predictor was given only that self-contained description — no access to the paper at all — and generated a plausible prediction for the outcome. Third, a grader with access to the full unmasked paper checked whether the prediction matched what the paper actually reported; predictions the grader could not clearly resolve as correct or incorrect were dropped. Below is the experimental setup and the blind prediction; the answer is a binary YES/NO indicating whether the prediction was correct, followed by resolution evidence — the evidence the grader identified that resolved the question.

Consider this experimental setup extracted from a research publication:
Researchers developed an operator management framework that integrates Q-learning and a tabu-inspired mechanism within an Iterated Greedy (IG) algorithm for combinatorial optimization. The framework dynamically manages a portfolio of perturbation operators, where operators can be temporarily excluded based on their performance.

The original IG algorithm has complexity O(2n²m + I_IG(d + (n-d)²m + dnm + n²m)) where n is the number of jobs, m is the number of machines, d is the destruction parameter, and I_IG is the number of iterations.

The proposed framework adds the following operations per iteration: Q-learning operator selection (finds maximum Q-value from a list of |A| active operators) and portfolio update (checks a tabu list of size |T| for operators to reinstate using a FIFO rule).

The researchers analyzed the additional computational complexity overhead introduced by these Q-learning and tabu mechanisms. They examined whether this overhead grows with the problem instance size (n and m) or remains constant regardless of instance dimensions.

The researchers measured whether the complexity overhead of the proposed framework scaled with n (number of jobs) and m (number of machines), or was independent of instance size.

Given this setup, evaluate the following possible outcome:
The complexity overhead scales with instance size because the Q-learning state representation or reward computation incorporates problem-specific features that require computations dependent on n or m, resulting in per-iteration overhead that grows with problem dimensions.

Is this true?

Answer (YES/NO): NO